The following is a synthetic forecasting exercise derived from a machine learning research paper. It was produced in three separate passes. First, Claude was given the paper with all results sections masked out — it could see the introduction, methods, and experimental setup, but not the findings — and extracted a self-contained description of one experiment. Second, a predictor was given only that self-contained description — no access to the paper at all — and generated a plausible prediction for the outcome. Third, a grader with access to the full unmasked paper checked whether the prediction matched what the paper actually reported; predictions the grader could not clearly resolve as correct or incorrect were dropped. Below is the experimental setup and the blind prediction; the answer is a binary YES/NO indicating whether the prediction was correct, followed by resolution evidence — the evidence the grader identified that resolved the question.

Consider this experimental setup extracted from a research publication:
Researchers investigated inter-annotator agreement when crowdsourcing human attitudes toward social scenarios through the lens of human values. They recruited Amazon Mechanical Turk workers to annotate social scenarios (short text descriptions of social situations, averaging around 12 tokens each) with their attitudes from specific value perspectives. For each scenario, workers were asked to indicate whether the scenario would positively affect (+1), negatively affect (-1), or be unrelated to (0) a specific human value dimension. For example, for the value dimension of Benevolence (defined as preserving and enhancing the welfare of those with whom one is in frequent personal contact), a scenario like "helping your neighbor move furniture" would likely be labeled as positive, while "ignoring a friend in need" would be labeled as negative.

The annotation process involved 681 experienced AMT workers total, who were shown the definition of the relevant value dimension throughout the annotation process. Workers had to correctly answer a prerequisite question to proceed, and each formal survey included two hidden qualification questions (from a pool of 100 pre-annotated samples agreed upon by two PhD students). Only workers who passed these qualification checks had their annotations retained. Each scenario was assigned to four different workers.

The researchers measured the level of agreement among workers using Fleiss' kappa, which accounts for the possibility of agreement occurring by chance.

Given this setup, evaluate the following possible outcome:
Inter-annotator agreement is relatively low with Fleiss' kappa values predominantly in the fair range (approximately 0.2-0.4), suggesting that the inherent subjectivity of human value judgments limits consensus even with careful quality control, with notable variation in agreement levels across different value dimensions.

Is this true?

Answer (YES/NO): NO